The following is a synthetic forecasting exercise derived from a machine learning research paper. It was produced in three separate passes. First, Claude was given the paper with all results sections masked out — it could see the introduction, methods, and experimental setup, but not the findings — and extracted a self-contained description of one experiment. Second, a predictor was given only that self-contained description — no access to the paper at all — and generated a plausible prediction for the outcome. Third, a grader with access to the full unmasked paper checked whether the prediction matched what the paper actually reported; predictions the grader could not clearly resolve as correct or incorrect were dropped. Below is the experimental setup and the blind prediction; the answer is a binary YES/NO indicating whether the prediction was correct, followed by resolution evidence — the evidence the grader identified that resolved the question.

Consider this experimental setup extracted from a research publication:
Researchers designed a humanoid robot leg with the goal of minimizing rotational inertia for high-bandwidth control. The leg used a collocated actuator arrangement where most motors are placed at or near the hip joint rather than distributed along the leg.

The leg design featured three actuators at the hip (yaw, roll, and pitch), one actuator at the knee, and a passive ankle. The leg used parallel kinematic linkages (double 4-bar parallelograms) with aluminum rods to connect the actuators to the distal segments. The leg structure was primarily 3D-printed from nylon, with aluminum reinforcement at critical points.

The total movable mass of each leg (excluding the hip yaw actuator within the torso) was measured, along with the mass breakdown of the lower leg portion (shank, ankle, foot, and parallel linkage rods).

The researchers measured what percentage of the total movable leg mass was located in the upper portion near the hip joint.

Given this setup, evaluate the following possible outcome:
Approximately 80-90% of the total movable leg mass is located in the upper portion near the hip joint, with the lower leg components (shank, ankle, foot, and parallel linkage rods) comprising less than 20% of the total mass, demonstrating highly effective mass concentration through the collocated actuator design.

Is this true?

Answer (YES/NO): YES